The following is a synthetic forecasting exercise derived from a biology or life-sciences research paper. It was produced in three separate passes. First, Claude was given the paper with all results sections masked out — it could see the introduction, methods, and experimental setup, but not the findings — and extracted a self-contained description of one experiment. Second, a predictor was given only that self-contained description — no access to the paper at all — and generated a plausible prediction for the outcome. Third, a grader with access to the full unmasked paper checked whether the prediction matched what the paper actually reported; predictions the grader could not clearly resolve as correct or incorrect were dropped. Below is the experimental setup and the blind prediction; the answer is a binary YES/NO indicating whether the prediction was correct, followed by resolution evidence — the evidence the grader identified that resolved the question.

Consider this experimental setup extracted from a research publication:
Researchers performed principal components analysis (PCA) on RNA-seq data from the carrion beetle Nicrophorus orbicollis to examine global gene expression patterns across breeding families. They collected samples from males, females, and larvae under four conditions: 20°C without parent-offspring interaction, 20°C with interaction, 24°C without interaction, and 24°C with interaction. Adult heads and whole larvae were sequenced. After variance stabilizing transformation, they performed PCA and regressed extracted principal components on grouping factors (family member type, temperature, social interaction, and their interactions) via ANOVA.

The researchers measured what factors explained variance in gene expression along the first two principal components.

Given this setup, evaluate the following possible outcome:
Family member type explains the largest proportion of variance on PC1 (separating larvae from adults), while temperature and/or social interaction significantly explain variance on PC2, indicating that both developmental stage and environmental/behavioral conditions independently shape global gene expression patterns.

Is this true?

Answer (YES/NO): YES